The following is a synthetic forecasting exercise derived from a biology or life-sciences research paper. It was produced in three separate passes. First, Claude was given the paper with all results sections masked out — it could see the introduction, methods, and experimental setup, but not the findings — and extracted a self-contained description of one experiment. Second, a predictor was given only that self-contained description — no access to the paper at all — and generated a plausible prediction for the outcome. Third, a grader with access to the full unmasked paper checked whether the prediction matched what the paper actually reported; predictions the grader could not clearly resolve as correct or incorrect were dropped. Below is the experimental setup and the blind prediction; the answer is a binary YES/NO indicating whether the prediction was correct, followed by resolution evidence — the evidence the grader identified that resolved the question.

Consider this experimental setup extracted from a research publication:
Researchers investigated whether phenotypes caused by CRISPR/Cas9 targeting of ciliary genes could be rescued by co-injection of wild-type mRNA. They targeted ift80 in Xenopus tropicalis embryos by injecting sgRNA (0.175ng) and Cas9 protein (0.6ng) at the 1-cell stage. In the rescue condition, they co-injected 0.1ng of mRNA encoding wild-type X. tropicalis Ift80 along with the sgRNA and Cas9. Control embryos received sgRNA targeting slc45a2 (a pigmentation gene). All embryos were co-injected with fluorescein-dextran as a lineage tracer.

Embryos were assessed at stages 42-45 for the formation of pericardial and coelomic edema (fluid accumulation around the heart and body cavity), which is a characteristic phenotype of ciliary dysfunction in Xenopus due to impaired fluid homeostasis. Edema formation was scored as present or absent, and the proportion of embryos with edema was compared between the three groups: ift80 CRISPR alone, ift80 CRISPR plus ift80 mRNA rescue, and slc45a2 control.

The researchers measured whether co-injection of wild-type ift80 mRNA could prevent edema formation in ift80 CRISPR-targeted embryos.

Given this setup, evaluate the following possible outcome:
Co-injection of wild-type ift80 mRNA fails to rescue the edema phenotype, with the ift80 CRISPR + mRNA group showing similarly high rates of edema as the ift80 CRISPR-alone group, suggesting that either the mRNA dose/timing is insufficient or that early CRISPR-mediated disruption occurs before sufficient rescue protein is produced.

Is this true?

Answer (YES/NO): NO